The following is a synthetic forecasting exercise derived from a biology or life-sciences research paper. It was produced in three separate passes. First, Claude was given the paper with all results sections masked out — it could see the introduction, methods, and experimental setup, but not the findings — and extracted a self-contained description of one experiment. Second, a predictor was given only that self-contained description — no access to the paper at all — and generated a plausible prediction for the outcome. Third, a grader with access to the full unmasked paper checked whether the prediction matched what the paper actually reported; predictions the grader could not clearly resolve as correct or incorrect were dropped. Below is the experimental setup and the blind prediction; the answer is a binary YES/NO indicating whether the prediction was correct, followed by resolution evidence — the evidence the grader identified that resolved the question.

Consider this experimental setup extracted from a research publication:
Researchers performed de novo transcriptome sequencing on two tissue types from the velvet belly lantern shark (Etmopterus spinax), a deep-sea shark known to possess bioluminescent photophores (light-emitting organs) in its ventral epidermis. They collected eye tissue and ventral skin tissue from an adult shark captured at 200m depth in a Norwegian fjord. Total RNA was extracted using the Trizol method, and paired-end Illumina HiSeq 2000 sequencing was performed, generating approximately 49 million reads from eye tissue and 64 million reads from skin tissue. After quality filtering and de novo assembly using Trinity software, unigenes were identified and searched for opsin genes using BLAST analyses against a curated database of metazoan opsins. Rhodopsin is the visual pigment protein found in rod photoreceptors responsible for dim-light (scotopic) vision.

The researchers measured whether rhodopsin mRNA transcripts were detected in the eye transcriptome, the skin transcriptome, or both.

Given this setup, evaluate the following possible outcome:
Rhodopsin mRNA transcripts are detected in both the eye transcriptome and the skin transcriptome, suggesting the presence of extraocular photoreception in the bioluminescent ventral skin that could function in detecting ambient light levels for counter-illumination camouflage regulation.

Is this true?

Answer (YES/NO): NO